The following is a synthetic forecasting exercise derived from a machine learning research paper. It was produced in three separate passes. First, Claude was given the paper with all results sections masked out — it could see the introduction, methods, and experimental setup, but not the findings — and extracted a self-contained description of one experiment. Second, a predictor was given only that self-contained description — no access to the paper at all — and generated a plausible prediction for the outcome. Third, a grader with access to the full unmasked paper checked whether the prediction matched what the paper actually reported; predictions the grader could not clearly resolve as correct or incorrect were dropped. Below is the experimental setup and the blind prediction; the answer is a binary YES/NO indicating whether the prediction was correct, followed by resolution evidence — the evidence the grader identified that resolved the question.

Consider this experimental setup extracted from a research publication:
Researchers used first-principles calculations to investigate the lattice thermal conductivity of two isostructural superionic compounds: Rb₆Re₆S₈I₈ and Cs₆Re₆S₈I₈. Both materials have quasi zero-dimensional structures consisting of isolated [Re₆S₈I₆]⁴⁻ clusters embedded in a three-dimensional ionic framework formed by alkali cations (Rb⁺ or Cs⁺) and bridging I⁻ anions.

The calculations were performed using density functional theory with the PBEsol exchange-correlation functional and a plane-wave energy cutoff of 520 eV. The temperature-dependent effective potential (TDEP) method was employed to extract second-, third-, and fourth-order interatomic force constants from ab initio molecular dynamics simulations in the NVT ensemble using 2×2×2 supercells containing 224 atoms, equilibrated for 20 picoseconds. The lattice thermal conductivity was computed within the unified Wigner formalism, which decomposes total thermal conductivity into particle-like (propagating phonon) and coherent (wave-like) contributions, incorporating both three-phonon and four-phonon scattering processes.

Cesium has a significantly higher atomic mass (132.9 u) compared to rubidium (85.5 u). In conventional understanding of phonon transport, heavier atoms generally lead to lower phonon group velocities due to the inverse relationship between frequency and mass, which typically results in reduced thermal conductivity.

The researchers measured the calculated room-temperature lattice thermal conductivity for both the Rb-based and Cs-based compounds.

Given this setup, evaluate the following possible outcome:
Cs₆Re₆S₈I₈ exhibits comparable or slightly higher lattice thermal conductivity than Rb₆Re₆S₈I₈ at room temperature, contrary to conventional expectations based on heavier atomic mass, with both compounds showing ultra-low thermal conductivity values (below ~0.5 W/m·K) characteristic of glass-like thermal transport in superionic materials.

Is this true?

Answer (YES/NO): YES